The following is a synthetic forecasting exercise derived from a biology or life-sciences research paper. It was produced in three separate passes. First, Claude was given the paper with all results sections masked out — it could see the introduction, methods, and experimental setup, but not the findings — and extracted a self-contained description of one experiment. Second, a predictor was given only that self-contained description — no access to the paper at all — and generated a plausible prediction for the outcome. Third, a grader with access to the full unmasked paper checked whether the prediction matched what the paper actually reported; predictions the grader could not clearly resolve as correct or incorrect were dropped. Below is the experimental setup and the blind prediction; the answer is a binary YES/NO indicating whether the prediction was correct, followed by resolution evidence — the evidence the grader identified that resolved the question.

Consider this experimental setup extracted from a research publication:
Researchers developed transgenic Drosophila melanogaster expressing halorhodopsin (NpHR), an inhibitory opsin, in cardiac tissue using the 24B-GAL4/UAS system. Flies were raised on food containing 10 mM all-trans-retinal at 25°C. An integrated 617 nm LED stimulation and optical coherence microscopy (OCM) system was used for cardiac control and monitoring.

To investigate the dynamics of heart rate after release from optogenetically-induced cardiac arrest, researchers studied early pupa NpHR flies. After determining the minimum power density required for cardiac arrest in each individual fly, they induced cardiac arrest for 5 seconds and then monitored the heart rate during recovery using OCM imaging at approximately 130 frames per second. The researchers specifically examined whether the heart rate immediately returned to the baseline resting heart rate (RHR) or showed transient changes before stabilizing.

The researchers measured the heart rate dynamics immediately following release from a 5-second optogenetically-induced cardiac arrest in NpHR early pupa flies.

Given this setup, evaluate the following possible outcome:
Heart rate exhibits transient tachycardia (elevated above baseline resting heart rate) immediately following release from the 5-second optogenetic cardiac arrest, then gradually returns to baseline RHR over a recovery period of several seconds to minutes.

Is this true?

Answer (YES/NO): YES